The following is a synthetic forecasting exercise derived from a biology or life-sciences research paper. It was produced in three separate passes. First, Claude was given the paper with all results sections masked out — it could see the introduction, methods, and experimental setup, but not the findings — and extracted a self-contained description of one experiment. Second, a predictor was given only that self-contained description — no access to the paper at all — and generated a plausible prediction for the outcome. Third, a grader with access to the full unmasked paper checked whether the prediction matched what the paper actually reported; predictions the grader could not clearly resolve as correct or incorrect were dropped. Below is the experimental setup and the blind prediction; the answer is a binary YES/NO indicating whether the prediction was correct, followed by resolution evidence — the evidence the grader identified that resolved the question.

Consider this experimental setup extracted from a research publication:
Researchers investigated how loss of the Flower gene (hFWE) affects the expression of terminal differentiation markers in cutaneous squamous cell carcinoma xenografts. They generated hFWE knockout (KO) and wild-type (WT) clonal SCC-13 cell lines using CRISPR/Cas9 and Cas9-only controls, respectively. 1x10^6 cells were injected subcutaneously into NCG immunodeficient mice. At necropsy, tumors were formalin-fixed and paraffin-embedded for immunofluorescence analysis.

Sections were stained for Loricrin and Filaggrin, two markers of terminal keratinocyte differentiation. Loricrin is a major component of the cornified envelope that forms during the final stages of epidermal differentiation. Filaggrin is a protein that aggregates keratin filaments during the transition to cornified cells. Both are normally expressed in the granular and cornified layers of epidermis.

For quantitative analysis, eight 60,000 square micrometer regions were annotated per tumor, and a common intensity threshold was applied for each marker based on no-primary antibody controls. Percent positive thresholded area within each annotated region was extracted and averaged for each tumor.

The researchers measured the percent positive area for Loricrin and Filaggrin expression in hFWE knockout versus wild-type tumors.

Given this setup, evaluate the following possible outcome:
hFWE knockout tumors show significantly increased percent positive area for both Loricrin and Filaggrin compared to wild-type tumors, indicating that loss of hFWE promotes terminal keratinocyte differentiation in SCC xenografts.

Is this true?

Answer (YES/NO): NO